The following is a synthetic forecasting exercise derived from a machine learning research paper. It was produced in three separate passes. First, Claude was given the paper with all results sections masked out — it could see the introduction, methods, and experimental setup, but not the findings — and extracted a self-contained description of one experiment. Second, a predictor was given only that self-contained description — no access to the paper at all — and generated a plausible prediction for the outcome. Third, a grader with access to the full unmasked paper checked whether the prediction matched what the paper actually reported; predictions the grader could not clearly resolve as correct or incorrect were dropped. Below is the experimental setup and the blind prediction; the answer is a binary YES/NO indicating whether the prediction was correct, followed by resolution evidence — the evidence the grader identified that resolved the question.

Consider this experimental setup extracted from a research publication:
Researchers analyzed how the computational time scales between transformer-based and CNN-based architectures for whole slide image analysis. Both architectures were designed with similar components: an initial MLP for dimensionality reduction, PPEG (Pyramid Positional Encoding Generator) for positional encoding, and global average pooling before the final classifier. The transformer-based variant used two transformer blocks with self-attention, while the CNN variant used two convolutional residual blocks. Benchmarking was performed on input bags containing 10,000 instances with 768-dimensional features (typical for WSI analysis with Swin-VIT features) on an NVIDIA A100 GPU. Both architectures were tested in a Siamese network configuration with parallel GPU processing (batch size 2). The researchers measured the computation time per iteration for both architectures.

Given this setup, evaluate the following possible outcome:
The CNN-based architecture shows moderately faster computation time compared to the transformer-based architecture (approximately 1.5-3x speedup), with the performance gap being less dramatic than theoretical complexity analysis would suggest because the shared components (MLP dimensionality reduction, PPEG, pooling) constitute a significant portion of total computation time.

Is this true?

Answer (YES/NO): YES